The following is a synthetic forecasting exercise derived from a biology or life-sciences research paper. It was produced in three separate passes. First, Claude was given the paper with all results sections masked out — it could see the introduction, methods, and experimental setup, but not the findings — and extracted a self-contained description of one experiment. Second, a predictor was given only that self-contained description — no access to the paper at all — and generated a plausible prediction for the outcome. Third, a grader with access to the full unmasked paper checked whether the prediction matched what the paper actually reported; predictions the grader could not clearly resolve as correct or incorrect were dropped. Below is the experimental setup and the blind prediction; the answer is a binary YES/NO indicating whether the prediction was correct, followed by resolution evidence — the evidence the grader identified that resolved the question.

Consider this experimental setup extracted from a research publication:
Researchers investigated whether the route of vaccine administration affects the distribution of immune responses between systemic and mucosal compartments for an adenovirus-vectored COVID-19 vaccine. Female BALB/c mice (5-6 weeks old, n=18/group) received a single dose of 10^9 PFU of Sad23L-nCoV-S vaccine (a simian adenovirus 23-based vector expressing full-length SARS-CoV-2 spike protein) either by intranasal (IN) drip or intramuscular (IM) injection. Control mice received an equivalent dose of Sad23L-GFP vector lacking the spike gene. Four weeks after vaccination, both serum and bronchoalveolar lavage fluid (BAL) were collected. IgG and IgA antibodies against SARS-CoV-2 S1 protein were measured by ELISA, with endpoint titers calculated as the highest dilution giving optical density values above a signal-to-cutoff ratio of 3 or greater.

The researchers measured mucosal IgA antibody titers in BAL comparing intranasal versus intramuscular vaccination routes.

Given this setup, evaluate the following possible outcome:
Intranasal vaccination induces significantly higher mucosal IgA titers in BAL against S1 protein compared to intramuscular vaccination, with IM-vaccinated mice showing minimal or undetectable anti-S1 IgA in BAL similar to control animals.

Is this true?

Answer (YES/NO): YES